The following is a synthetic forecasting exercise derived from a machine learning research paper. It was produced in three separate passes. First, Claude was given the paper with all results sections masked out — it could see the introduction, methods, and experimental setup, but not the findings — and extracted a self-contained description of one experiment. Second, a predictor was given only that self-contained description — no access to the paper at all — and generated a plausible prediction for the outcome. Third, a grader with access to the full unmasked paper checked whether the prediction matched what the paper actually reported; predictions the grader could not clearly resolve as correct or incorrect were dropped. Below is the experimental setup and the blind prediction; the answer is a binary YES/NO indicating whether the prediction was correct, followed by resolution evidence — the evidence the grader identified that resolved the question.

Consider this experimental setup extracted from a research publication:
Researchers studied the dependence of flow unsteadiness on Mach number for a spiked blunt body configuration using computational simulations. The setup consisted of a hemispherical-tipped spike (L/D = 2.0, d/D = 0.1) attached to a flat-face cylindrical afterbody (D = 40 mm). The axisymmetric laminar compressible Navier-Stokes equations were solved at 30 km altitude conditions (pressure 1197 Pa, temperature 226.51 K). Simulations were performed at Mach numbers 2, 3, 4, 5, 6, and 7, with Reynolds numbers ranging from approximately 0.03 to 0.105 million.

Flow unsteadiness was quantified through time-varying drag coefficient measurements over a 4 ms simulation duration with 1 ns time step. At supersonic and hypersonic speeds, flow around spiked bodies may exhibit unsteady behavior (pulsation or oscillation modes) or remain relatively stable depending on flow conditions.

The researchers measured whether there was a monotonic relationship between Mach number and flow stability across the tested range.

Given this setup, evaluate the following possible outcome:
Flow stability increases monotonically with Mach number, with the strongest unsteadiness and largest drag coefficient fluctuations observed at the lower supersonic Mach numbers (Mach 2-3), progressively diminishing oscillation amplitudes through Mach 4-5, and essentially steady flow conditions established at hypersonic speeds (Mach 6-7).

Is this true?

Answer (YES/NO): NO